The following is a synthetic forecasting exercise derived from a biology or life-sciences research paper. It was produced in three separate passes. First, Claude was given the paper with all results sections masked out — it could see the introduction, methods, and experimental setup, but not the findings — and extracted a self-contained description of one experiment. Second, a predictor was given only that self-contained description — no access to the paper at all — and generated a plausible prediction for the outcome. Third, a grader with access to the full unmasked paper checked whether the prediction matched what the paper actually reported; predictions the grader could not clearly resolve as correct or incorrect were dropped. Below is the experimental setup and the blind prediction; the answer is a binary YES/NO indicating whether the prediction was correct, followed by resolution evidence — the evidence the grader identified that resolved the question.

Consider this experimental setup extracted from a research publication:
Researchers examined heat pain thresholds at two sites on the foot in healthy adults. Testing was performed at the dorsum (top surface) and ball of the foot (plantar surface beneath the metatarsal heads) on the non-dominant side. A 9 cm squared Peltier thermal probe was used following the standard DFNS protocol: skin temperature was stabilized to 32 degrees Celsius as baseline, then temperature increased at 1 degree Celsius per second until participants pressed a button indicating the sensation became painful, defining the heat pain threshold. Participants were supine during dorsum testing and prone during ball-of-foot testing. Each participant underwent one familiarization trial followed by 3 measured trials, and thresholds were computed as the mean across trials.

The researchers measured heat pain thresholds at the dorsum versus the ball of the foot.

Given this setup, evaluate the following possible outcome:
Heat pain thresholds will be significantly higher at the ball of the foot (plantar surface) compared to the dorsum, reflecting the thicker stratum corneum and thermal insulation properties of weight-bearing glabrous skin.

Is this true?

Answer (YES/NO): YES